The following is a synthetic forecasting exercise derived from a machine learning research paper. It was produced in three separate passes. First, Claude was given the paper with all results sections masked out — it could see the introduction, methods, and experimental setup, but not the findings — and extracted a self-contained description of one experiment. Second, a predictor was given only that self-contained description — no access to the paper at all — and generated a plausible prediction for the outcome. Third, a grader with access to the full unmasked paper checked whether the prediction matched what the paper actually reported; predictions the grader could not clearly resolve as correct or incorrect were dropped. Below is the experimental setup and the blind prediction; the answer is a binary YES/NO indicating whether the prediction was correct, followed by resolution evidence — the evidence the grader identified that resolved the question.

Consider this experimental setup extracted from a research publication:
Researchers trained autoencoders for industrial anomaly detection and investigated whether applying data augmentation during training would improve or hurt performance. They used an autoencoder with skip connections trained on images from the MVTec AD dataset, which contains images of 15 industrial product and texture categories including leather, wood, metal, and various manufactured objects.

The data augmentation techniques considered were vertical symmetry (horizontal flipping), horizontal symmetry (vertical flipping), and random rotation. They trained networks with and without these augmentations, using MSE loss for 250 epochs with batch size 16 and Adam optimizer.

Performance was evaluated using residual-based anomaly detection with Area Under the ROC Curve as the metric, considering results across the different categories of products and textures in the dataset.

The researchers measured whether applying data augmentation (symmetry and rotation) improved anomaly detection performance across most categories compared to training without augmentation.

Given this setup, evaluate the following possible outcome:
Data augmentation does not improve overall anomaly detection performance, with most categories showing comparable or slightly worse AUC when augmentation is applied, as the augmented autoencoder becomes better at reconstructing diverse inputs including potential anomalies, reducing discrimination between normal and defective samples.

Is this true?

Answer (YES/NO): YES